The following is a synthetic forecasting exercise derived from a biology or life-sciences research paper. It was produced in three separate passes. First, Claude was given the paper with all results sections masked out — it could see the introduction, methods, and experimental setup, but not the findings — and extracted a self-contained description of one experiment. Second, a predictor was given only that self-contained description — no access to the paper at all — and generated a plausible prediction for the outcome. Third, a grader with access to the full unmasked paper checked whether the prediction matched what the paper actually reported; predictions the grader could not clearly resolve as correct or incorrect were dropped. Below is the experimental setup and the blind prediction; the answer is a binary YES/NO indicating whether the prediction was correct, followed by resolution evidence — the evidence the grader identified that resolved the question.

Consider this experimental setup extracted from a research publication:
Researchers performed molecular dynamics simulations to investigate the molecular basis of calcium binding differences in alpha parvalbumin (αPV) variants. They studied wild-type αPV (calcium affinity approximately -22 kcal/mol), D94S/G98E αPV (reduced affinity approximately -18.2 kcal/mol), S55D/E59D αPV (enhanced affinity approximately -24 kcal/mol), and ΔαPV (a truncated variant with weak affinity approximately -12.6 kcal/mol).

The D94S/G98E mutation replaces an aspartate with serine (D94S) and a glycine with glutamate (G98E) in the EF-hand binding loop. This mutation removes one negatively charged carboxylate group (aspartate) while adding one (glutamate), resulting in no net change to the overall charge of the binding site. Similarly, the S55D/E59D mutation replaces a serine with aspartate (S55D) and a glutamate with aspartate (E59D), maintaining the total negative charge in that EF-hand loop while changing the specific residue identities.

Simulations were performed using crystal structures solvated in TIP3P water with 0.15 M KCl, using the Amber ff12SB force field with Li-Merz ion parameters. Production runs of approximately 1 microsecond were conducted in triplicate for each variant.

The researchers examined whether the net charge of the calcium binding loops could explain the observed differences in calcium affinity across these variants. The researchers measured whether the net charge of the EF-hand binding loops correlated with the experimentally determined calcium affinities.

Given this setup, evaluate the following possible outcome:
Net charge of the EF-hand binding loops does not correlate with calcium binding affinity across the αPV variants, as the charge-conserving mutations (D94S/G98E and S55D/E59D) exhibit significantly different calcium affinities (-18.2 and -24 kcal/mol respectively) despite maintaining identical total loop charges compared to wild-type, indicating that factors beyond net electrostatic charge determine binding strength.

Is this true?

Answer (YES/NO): NO